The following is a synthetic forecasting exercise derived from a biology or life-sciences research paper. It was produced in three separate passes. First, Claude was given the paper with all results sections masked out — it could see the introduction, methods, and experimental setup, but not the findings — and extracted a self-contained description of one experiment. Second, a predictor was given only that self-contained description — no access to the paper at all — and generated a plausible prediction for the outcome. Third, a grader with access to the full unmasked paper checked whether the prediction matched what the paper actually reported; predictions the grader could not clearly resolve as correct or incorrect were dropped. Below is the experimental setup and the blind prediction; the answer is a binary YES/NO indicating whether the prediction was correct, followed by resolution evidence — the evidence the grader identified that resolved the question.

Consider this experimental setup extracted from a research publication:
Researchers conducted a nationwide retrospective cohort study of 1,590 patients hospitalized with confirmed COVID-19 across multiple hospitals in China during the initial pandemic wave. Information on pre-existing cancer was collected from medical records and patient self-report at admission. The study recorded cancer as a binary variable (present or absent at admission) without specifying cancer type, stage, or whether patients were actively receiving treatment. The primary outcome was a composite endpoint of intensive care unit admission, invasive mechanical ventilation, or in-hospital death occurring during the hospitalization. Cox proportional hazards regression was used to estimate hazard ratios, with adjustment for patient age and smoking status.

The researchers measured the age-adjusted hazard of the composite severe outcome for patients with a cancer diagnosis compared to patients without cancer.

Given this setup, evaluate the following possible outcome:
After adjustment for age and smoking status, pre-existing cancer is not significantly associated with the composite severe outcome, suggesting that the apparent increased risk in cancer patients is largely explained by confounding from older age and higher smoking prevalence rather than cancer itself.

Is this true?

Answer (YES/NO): NO